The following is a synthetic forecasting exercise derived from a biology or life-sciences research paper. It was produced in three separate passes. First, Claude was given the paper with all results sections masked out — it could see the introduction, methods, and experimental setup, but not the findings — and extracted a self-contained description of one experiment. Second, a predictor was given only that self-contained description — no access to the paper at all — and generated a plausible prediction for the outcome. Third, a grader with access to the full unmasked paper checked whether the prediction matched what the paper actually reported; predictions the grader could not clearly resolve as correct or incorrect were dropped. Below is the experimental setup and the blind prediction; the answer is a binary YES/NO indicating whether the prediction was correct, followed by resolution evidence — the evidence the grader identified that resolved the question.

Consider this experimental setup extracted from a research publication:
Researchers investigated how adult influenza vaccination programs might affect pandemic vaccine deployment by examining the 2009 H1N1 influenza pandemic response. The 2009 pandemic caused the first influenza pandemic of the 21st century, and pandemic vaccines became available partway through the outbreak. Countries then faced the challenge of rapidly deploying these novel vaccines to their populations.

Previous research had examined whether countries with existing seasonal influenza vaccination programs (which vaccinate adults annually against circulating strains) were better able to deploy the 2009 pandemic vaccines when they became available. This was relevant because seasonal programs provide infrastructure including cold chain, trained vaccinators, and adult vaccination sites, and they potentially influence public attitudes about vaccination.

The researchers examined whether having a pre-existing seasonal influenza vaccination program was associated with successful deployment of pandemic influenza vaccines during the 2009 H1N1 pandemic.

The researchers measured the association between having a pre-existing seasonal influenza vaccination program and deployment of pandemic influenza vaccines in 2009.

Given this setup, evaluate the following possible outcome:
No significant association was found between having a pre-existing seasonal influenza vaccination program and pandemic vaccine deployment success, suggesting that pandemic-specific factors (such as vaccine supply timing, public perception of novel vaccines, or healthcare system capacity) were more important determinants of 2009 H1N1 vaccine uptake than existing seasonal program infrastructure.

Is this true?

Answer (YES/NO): NO